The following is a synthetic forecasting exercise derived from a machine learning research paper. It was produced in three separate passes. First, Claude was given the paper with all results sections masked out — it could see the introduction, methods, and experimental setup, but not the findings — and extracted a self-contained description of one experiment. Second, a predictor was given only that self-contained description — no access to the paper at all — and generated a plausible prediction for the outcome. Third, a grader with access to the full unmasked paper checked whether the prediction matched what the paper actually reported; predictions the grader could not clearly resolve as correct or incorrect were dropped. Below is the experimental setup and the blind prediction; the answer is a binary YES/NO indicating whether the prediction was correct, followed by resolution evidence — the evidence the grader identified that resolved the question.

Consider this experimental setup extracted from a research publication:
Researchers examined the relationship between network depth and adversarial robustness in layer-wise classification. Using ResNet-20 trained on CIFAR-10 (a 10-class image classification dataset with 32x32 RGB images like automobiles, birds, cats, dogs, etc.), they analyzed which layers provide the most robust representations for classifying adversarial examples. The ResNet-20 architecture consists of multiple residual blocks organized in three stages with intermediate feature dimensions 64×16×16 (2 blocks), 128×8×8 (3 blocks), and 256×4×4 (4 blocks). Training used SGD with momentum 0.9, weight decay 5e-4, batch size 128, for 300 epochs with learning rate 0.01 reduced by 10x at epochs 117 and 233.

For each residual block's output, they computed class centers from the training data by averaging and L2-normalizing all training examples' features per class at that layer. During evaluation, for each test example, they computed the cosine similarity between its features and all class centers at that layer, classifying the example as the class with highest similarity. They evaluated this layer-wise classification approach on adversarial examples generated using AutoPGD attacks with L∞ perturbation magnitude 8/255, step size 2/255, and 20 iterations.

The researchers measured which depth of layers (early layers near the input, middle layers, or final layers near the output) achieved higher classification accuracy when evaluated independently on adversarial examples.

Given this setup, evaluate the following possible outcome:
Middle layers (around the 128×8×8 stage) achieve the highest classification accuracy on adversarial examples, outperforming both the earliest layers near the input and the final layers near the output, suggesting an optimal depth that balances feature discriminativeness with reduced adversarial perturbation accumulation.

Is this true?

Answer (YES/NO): YES